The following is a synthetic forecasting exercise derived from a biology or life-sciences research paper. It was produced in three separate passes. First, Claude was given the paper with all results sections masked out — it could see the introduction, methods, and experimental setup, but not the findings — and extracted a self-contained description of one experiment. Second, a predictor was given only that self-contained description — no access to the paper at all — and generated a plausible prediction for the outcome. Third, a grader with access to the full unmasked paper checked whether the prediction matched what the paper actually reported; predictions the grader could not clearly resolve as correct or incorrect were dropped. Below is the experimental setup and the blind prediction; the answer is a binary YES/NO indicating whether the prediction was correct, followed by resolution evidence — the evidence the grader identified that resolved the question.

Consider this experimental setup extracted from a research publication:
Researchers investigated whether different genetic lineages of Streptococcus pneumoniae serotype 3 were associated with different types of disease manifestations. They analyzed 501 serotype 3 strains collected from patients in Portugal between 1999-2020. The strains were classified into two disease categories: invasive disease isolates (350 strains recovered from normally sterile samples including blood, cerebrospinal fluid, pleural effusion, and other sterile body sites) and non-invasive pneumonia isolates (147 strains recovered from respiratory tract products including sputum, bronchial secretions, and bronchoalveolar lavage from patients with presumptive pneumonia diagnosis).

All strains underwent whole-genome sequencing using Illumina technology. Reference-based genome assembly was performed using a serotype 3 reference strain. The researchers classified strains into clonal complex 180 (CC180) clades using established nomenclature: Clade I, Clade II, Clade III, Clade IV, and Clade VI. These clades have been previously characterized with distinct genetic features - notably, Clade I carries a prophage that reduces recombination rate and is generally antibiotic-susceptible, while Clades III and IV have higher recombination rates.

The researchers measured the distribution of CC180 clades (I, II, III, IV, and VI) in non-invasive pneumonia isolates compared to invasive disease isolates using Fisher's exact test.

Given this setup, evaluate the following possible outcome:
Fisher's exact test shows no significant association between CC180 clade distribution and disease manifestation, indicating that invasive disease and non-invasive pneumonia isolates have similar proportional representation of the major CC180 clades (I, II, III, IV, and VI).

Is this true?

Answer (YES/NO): YES